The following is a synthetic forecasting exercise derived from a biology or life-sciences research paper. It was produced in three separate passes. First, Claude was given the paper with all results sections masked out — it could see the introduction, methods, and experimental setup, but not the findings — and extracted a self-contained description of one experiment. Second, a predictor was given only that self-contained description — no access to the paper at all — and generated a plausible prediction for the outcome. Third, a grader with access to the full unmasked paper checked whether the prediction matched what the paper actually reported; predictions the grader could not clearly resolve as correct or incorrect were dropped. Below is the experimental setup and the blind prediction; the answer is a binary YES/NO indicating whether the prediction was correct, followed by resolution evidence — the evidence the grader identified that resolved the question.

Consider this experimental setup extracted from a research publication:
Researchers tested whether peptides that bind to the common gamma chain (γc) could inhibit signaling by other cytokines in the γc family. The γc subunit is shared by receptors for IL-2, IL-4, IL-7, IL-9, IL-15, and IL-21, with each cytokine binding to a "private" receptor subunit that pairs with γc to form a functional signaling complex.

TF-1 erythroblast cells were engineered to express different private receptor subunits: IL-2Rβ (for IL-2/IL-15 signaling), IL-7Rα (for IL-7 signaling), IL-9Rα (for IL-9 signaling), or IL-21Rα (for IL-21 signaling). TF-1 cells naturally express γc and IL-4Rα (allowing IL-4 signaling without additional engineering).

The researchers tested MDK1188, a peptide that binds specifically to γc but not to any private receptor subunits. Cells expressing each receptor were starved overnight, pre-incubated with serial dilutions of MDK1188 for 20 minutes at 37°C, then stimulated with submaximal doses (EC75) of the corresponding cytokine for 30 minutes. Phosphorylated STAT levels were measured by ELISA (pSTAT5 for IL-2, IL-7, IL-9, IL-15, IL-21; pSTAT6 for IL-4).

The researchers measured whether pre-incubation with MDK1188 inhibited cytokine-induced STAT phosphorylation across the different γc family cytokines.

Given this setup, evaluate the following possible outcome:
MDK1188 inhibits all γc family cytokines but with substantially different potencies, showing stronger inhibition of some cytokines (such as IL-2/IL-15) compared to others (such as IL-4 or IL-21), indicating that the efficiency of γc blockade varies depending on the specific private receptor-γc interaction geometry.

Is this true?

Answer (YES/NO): NO